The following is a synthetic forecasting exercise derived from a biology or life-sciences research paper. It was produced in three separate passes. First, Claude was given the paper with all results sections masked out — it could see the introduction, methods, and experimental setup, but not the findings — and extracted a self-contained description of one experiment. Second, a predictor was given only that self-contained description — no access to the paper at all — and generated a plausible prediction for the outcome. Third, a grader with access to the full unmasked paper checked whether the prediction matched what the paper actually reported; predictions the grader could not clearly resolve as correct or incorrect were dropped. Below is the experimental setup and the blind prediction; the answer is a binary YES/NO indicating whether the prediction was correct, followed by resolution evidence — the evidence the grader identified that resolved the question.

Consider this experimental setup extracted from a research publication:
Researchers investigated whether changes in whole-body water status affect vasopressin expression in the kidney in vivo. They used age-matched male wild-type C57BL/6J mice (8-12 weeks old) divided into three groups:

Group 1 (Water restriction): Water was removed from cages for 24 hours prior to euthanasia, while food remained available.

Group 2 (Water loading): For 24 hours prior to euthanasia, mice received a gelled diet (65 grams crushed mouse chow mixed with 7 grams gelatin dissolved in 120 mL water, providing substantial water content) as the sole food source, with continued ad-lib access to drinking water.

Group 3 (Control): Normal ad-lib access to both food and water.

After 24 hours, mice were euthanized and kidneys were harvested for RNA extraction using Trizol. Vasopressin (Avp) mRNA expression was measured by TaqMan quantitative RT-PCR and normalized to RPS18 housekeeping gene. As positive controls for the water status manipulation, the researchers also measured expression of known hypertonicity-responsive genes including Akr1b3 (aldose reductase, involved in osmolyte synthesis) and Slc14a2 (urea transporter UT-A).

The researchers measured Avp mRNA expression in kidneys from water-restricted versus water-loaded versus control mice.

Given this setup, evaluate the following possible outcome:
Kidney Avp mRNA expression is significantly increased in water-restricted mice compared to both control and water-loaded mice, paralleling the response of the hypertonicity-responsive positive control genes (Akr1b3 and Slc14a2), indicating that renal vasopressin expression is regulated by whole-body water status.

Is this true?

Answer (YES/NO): NO